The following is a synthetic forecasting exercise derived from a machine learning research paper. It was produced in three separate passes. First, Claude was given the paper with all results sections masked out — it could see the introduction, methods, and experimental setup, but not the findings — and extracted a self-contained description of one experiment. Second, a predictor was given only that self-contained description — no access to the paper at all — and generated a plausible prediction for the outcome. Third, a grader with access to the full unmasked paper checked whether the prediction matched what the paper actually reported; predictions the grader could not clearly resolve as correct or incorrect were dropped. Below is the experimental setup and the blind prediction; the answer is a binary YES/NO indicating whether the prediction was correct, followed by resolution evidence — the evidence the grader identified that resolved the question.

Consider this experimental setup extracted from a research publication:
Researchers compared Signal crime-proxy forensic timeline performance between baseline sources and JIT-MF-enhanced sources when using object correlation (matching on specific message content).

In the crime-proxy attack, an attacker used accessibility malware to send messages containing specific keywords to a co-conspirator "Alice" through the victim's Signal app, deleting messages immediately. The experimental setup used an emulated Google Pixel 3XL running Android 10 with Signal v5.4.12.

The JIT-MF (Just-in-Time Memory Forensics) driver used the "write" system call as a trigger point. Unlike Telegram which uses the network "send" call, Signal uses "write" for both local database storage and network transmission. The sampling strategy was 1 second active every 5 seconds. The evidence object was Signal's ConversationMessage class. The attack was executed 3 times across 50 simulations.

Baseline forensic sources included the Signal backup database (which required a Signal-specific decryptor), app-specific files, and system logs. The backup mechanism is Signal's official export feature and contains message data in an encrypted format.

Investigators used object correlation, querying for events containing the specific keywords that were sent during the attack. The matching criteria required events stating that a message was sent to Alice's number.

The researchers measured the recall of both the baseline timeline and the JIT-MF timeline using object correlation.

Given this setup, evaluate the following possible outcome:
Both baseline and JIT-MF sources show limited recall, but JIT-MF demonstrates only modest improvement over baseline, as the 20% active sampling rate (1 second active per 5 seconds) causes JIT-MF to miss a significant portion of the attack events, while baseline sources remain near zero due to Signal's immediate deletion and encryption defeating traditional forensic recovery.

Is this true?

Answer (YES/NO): NO